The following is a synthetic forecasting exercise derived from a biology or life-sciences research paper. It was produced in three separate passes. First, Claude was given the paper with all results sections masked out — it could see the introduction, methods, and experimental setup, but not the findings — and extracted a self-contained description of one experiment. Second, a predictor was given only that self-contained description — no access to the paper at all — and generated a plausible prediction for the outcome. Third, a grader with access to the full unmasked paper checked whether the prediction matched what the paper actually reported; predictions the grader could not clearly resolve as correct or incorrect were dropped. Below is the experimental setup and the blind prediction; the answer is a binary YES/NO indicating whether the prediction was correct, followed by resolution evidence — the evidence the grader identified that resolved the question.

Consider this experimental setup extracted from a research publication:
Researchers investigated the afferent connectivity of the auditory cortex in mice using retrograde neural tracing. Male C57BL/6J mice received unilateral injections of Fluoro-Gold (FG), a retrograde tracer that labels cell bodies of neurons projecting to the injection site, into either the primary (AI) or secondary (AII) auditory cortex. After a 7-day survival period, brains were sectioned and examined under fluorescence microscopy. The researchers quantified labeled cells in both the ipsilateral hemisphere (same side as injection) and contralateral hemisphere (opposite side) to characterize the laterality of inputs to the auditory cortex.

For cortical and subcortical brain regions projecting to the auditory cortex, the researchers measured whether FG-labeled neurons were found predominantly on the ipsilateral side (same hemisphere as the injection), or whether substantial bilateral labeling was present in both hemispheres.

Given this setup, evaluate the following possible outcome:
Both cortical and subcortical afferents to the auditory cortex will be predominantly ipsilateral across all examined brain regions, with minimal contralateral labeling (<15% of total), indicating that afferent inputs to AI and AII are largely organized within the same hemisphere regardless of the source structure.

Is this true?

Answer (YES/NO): NO